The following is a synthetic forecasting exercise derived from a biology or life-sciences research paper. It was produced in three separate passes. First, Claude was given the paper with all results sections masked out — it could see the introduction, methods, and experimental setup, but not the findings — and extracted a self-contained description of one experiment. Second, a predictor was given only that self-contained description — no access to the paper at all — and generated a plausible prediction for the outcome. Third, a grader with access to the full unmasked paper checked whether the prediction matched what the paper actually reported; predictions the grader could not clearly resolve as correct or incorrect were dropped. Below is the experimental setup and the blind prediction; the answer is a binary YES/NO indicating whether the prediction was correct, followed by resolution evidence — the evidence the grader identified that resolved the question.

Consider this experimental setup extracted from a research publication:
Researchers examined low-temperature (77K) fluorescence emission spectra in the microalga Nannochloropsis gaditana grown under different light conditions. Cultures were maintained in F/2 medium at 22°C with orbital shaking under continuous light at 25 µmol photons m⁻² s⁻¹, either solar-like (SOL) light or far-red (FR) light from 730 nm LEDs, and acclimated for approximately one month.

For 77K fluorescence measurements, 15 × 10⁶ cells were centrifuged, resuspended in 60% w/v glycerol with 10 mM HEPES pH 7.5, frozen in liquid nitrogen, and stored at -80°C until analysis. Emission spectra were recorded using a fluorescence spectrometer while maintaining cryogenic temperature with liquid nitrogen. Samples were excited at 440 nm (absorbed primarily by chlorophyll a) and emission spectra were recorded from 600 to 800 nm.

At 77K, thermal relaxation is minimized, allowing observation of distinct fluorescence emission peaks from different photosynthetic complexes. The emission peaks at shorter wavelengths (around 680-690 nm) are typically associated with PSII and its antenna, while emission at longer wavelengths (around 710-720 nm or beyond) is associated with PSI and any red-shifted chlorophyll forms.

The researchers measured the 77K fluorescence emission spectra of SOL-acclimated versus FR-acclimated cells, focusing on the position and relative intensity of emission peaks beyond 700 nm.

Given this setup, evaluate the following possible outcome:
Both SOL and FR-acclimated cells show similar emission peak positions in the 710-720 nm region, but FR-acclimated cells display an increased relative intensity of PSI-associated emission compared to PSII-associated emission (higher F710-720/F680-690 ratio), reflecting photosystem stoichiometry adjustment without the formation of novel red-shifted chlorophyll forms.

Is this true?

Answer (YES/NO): NO